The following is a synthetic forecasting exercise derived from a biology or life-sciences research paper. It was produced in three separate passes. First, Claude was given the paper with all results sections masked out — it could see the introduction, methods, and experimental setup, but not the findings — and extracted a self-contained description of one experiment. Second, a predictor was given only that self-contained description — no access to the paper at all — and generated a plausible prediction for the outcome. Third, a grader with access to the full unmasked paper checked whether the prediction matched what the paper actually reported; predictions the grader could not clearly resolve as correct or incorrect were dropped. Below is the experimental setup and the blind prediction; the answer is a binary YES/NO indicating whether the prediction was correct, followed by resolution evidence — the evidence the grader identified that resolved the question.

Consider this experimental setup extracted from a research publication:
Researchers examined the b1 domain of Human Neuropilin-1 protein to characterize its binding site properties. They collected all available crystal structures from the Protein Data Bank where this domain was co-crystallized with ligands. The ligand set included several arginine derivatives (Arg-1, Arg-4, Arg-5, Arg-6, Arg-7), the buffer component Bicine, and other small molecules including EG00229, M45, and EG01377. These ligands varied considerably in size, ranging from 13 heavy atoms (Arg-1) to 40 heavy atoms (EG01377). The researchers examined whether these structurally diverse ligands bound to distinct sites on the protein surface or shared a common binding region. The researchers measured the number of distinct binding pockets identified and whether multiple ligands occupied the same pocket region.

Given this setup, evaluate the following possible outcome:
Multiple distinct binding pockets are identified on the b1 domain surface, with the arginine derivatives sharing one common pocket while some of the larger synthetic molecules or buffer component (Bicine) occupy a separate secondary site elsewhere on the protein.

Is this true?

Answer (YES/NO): NO